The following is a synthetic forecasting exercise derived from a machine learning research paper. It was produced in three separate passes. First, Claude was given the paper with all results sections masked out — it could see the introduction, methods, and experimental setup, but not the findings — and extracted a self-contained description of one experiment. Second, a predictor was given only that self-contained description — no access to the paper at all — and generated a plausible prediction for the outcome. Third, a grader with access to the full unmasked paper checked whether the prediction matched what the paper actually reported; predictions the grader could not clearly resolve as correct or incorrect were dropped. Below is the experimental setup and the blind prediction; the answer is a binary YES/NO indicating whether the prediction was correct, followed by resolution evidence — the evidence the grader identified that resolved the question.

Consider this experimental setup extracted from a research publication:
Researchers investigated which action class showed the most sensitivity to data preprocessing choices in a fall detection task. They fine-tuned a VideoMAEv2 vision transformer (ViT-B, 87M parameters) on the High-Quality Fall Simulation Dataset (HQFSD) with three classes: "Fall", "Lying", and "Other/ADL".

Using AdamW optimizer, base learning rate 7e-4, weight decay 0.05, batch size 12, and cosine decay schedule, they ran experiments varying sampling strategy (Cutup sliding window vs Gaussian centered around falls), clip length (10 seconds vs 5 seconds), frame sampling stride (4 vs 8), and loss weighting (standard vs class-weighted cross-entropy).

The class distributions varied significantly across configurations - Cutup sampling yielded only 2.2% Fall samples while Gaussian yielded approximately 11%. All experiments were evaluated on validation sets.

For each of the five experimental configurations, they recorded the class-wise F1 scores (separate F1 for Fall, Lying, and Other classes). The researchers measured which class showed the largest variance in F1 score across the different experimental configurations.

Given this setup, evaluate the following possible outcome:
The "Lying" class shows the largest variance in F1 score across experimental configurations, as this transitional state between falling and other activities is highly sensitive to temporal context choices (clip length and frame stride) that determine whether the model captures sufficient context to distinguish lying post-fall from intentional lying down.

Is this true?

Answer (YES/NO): NO